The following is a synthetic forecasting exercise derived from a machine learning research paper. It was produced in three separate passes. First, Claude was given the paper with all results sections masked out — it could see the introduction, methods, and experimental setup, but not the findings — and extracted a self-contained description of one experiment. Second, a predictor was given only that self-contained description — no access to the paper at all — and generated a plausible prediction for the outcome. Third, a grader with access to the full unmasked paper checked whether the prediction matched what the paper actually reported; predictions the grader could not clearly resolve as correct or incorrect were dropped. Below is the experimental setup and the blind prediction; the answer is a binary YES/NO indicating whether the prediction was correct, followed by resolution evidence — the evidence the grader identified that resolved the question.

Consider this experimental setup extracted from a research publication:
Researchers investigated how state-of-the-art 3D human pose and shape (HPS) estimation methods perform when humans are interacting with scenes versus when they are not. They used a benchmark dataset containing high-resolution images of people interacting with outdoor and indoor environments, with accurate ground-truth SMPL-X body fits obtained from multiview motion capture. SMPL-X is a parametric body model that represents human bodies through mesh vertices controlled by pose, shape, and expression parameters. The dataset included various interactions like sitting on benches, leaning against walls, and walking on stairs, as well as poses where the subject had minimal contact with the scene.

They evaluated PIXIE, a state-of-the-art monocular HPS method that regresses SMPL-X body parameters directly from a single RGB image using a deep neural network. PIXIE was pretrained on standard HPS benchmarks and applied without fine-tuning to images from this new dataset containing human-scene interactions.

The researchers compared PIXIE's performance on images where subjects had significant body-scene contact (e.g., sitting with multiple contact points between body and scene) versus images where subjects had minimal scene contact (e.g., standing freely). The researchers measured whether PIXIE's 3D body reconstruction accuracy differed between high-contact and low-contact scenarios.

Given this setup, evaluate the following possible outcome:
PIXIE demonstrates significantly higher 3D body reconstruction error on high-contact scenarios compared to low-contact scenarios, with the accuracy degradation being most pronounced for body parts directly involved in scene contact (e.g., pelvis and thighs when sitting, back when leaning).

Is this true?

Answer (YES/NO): NO